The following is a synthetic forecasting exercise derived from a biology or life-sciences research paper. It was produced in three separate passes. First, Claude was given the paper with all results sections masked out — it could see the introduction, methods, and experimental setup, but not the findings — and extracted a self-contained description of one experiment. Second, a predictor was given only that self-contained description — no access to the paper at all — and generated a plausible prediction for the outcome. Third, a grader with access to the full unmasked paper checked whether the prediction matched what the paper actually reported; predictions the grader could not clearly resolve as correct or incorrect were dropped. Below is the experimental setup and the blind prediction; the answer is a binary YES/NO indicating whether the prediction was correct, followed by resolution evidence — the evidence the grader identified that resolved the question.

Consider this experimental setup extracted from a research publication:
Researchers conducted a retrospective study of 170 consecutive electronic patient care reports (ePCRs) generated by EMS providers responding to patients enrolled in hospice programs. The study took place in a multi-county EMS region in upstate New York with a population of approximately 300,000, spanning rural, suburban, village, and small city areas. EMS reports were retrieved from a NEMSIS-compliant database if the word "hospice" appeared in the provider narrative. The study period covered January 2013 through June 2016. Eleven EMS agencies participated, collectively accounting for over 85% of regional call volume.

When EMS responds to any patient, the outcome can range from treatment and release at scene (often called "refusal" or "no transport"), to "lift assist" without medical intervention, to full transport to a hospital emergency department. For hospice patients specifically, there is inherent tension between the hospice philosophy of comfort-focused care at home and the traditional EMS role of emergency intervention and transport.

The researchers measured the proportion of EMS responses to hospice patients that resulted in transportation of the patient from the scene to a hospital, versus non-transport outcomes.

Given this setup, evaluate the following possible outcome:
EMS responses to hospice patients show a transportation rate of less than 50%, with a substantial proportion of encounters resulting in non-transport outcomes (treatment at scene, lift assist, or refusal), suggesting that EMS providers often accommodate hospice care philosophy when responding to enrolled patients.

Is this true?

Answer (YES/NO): NO